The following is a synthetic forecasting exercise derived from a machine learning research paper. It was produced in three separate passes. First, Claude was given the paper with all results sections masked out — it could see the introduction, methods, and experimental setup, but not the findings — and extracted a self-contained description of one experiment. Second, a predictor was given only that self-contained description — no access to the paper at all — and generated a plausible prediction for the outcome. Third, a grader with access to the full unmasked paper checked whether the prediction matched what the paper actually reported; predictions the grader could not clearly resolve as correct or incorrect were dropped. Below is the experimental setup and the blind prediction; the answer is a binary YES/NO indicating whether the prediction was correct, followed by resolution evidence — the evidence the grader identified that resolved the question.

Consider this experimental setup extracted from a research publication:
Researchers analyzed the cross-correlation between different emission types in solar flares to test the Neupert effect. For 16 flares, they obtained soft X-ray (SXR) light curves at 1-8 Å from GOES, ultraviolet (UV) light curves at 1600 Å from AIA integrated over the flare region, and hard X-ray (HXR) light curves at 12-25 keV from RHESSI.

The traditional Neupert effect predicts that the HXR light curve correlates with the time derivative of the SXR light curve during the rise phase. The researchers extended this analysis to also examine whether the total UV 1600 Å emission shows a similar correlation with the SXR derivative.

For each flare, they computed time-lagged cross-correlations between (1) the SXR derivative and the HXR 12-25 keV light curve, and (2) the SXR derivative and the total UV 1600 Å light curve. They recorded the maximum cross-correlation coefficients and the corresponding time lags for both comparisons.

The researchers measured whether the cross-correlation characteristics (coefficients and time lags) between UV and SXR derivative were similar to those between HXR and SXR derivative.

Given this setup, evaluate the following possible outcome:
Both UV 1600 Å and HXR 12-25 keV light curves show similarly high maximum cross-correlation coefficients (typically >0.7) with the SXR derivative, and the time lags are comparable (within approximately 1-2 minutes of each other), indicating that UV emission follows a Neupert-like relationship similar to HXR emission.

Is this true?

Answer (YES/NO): YES